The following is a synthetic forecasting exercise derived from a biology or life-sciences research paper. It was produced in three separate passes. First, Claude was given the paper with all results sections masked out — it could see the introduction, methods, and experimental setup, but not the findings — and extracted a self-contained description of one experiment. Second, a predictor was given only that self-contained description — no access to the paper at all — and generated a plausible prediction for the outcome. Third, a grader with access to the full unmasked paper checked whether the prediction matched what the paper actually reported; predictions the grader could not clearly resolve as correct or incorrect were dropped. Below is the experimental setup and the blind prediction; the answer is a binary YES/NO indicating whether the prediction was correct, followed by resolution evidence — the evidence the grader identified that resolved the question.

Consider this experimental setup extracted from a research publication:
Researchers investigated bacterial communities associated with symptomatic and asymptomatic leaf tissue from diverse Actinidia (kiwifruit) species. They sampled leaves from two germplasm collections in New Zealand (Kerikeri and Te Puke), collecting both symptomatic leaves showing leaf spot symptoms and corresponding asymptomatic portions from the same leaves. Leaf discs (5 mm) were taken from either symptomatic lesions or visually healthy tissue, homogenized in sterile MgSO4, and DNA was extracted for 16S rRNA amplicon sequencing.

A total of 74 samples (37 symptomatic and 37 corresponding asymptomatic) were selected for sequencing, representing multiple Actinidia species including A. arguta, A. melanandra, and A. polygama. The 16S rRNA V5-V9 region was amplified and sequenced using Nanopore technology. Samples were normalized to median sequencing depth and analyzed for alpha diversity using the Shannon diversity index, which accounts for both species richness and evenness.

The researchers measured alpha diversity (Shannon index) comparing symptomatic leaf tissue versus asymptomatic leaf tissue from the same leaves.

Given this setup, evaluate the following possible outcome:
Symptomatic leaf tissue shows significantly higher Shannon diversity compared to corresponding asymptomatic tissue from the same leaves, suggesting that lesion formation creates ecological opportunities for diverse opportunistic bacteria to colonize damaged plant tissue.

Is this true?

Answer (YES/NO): NO